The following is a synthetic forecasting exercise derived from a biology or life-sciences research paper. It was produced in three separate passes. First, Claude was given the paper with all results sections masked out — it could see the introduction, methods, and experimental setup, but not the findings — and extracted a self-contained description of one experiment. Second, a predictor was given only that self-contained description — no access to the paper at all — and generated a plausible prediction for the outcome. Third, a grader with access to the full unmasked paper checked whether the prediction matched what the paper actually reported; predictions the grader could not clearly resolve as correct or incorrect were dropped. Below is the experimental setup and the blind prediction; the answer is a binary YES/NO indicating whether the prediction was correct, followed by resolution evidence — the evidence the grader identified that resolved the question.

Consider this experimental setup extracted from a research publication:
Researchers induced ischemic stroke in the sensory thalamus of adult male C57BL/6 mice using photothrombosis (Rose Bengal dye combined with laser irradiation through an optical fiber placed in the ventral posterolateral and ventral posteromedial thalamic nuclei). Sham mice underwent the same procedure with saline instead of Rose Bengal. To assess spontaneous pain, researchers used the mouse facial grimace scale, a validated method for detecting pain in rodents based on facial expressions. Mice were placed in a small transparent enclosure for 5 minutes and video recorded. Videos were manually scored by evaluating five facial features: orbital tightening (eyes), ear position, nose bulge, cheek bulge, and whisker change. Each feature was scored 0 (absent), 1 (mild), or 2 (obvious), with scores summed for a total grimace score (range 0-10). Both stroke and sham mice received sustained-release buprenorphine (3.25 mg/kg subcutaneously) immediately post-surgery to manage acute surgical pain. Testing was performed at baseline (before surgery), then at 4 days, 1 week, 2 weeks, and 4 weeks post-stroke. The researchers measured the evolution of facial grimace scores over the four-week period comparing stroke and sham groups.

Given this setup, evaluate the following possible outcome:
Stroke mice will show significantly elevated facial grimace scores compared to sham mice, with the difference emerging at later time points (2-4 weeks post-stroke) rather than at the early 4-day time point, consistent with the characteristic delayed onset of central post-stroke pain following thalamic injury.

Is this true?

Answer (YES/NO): NO